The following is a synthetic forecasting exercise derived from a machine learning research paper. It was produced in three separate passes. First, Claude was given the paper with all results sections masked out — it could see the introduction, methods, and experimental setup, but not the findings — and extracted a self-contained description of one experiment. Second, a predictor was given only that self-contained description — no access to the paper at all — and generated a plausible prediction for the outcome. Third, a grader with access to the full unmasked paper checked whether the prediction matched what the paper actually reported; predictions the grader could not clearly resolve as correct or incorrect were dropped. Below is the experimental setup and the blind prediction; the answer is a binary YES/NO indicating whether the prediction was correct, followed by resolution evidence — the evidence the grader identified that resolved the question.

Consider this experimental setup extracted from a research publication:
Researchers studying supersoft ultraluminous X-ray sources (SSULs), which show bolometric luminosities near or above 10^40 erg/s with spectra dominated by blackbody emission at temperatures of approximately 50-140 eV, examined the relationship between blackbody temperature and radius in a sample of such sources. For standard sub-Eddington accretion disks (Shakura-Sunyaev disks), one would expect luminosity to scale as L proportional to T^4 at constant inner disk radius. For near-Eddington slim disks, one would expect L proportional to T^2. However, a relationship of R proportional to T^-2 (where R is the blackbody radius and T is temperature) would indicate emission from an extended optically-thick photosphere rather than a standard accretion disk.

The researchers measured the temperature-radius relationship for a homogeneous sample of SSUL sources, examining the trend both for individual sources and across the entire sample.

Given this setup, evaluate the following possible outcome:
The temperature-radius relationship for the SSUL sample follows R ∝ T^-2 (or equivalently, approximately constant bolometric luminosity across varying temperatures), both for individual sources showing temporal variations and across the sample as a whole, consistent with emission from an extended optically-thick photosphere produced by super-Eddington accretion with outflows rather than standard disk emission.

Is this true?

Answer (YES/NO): YES